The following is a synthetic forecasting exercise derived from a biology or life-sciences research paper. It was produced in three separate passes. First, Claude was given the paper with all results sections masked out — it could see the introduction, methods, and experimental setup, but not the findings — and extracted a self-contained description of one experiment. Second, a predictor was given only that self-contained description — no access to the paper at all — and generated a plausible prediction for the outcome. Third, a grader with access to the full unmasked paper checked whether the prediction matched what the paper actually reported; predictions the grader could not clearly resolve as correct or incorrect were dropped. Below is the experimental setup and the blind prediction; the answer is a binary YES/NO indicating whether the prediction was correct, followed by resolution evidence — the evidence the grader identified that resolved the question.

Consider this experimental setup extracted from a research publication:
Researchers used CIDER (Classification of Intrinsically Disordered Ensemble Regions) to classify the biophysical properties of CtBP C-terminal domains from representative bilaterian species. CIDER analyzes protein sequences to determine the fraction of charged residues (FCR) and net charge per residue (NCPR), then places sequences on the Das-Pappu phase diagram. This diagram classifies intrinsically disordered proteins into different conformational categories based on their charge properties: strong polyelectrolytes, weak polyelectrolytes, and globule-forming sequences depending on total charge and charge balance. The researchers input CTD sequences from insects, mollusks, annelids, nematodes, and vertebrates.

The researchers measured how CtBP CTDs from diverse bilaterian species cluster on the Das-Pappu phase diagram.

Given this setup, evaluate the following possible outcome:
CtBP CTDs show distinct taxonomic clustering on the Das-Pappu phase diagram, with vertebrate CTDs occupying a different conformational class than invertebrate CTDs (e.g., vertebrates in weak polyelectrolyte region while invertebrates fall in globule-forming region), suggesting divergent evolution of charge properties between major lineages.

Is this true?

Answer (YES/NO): NO